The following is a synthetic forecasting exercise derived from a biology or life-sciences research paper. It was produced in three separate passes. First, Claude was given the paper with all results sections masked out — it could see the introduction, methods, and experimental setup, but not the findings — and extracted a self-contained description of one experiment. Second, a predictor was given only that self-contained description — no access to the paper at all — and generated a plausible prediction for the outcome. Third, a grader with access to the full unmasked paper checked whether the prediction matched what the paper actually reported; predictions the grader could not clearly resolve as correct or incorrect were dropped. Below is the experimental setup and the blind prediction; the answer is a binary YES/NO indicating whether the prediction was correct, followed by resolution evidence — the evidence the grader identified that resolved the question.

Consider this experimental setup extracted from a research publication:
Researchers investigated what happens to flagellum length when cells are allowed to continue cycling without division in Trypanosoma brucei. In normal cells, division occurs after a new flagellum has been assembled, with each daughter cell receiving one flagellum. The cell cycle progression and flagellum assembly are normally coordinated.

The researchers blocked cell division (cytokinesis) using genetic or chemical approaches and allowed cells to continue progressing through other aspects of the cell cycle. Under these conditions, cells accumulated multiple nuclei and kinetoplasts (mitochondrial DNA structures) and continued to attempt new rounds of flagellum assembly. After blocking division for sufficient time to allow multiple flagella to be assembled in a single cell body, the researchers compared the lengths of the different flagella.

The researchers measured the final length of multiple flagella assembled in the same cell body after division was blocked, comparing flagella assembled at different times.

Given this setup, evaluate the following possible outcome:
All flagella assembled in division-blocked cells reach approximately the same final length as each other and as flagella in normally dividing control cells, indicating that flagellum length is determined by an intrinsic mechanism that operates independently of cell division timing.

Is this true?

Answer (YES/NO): NO